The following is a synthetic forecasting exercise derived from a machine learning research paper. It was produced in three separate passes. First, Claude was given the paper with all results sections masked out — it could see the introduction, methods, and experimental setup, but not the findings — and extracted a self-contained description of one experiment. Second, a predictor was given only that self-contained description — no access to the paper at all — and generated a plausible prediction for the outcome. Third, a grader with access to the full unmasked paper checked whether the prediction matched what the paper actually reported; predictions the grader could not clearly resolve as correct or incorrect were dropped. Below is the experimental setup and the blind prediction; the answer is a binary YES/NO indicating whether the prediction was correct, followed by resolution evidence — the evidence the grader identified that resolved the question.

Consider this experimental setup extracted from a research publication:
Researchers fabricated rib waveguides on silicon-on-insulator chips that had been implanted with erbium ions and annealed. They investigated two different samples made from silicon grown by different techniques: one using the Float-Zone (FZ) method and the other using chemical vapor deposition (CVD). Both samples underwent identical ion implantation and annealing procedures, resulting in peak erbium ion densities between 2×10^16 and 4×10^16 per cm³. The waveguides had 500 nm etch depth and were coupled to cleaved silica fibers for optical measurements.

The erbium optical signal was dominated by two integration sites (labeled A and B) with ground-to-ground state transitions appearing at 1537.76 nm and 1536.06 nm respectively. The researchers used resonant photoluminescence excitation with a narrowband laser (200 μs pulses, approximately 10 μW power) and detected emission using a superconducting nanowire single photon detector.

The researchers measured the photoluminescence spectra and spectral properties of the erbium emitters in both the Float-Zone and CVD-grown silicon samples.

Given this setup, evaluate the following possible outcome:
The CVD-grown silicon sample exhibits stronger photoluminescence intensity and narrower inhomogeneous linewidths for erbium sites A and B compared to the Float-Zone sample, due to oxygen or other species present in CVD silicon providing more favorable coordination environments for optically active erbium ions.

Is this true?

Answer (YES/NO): NO